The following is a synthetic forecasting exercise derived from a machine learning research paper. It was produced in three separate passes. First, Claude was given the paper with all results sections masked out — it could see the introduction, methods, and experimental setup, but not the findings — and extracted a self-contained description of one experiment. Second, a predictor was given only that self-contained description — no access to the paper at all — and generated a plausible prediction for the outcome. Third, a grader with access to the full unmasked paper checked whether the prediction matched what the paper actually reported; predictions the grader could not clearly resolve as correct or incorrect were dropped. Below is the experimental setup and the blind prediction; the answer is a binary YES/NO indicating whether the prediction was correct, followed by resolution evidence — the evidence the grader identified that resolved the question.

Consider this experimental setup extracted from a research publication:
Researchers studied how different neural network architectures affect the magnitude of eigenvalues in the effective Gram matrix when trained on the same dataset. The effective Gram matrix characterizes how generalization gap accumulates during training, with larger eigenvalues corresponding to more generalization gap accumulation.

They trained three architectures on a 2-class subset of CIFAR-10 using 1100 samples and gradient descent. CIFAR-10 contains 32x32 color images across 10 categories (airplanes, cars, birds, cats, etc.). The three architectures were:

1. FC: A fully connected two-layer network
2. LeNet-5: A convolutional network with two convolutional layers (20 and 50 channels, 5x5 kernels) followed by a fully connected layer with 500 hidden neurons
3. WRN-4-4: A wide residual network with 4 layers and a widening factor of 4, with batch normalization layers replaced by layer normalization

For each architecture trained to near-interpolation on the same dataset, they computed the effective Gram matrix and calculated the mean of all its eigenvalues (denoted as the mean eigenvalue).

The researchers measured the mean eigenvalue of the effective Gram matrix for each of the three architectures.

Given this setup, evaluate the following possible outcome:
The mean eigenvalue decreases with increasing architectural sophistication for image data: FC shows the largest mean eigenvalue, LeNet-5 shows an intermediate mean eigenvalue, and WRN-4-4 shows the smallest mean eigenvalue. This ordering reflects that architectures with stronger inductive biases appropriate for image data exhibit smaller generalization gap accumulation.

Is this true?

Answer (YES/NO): YES